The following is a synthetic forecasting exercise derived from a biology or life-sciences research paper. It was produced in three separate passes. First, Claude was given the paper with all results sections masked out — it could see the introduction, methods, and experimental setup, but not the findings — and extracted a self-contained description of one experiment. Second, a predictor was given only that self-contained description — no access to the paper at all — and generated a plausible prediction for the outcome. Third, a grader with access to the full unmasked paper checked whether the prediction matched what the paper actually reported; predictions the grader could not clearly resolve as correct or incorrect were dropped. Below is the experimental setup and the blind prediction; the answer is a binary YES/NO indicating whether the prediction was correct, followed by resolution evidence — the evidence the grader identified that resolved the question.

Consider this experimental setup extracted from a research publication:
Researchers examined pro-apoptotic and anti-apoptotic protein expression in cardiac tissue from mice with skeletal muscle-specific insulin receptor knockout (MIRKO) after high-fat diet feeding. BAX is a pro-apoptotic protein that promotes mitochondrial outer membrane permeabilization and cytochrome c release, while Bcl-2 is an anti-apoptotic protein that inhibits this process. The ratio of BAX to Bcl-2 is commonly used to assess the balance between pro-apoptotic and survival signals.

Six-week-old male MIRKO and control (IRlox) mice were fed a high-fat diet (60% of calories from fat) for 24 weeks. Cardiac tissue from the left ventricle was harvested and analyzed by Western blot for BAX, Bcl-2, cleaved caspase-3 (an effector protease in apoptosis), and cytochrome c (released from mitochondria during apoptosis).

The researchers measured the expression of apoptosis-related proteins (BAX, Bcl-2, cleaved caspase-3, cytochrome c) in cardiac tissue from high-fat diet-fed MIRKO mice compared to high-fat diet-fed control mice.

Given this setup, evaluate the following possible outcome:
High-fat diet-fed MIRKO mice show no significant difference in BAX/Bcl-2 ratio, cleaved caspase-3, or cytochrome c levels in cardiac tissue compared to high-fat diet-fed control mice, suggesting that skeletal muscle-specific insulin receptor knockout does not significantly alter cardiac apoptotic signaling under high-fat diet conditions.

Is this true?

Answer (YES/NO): NO